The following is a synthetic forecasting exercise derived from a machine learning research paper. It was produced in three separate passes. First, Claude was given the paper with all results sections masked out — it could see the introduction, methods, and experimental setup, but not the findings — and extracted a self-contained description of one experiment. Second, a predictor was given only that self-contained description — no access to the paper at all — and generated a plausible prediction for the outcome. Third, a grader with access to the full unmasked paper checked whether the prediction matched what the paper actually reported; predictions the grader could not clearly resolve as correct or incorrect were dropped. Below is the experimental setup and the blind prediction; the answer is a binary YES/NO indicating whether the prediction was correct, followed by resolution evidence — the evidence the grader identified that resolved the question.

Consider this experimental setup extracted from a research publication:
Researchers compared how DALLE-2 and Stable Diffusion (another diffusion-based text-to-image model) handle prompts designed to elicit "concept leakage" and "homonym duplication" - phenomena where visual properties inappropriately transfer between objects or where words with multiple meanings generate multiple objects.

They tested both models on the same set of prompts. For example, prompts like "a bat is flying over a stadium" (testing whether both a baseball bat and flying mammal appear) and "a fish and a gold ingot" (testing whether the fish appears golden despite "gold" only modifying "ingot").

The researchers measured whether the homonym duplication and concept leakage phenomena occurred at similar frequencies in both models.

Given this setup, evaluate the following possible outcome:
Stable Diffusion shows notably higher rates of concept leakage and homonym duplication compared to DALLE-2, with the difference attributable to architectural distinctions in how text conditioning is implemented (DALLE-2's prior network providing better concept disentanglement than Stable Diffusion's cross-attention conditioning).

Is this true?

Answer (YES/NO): NO